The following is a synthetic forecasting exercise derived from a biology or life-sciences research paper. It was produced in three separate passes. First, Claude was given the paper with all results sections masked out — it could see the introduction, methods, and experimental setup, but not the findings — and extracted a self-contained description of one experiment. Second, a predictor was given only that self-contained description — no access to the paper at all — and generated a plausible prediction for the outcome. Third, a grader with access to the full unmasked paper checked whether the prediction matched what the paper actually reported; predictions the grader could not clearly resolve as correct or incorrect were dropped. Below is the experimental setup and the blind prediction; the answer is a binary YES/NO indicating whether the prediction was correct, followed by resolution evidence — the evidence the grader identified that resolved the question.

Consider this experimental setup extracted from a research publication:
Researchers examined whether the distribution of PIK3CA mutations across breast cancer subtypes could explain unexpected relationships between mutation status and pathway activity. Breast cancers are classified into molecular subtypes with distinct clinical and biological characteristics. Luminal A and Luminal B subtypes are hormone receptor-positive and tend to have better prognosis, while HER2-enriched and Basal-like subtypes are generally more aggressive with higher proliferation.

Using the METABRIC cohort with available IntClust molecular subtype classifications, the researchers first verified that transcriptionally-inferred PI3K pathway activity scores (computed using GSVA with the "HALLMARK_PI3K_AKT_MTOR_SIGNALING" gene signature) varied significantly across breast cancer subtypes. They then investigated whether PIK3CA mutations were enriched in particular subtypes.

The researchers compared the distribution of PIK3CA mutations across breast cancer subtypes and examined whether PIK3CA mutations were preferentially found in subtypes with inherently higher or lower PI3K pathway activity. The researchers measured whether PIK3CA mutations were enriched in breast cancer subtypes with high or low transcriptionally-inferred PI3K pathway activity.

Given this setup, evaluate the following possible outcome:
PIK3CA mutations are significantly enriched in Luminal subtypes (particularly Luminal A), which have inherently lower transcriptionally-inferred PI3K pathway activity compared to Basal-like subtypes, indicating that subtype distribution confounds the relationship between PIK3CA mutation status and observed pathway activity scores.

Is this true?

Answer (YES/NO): YES